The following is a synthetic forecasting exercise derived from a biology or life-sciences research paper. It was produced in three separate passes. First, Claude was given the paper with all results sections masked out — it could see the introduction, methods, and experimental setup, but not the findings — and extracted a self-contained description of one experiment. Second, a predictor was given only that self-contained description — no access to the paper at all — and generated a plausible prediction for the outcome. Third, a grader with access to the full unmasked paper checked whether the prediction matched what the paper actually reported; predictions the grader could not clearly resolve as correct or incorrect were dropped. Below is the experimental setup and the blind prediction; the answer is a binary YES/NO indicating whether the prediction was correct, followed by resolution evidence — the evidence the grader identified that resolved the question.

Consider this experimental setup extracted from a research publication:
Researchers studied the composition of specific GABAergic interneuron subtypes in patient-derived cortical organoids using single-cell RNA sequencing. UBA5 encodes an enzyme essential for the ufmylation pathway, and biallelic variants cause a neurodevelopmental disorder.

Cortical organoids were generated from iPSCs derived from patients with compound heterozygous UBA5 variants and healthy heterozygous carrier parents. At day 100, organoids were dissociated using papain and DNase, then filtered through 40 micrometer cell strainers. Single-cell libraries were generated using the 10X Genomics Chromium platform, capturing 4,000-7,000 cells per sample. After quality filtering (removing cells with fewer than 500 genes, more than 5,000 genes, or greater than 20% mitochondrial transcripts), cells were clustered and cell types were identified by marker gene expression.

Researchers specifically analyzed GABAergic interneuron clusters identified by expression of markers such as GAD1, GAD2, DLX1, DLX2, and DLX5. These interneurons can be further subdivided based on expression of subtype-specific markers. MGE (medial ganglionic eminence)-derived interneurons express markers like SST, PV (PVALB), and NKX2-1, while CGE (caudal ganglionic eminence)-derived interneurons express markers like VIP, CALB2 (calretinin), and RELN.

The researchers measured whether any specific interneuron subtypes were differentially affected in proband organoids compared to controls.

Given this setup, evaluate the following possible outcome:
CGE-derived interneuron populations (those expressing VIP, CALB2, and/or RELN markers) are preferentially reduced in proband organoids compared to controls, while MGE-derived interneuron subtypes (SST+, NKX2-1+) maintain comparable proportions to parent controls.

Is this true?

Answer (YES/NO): NO